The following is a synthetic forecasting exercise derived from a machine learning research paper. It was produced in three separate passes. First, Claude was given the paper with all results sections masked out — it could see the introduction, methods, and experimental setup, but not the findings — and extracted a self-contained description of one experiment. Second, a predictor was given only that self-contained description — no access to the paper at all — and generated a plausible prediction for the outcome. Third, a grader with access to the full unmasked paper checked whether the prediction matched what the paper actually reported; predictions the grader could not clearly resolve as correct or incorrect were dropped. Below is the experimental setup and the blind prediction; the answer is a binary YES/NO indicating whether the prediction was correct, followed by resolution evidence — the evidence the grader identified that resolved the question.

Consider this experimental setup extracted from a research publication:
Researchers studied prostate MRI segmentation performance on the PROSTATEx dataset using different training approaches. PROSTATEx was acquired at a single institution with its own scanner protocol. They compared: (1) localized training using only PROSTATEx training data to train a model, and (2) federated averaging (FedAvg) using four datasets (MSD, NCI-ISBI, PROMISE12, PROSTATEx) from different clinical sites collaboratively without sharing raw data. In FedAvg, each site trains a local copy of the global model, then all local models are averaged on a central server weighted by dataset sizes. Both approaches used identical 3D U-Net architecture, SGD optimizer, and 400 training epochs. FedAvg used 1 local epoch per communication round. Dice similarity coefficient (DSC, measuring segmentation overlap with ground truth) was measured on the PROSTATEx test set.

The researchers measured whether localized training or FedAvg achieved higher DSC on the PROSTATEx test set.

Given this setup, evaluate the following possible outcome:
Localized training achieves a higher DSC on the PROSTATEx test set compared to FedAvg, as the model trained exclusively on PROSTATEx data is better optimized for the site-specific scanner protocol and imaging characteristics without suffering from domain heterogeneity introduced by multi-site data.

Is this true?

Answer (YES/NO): YES